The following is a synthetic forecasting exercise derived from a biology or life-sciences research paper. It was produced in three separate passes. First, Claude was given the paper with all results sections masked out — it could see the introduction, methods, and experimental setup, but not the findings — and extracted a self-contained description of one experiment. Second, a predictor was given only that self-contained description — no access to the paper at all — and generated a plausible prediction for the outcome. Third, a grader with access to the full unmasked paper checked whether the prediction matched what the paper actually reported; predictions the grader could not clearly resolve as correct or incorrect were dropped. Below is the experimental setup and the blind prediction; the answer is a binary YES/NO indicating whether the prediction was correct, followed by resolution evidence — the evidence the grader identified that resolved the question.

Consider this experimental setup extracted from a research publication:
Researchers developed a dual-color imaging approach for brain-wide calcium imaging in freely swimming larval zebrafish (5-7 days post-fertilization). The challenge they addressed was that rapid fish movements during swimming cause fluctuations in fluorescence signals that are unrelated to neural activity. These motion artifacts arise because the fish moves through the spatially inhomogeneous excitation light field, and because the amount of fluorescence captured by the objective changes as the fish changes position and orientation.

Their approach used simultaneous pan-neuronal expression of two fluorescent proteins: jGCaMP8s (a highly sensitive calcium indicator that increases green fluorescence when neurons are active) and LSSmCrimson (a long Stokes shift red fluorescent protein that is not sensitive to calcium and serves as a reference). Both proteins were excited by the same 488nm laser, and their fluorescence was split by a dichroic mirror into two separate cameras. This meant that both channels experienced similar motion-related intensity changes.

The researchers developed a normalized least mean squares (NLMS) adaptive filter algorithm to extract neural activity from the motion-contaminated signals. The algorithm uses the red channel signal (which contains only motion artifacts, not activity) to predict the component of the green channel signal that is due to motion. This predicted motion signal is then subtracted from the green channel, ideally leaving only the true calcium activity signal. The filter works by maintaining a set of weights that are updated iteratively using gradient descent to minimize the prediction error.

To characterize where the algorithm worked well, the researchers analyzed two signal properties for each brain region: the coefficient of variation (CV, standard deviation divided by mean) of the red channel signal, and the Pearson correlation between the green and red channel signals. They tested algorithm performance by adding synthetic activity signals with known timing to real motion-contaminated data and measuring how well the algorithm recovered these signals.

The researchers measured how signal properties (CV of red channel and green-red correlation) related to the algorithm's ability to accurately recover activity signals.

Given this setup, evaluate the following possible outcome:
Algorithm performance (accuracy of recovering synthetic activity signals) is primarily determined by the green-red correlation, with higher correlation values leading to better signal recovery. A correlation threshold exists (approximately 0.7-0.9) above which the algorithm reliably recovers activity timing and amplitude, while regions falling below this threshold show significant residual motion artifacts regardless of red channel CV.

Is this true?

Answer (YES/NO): NO